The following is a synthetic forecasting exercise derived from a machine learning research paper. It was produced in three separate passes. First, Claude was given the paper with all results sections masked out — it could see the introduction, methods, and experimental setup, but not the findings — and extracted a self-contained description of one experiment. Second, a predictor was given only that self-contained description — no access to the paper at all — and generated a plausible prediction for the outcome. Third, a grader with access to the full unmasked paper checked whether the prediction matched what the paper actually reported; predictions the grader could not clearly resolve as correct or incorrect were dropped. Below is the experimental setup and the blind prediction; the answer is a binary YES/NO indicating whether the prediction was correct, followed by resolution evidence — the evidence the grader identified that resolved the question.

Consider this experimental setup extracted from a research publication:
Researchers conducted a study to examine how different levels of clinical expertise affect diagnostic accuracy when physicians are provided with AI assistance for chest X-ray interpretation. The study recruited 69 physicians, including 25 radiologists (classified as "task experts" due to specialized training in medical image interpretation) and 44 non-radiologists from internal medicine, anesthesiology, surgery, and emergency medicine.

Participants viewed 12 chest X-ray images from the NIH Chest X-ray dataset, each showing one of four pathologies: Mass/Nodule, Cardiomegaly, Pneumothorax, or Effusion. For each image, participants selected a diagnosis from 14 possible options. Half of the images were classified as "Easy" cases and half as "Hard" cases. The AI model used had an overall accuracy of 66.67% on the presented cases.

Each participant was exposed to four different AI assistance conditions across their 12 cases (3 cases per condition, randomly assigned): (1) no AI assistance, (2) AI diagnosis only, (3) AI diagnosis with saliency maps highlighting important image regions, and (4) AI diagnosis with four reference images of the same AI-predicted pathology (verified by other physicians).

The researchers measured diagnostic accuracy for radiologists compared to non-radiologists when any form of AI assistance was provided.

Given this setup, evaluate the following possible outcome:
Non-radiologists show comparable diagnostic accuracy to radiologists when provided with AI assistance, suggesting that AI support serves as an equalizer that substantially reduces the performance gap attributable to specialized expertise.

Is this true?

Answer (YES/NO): NO